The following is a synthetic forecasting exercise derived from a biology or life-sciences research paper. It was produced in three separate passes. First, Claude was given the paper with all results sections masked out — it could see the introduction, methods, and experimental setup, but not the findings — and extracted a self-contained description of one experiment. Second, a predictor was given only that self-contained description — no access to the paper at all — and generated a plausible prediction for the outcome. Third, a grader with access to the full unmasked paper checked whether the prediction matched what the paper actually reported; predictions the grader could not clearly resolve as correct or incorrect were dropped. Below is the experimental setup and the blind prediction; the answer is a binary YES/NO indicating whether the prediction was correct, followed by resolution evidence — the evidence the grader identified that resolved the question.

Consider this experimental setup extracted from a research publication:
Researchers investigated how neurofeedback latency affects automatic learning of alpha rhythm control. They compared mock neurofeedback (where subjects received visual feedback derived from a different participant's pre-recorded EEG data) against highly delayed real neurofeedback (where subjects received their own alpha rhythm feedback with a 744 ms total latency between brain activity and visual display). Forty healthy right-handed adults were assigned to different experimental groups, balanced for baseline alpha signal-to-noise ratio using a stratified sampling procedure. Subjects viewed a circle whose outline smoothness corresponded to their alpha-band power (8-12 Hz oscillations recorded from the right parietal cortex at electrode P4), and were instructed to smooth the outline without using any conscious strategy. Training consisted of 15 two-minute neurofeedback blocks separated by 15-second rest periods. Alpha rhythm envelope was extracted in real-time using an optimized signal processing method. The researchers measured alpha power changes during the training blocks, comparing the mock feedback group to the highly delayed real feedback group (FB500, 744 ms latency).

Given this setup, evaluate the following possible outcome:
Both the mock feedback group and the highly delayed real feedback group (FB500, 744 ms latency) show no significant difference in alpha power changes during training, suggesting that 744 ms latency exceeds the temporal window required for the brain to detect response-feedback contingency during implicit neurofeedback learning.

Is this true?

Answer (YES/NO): NO